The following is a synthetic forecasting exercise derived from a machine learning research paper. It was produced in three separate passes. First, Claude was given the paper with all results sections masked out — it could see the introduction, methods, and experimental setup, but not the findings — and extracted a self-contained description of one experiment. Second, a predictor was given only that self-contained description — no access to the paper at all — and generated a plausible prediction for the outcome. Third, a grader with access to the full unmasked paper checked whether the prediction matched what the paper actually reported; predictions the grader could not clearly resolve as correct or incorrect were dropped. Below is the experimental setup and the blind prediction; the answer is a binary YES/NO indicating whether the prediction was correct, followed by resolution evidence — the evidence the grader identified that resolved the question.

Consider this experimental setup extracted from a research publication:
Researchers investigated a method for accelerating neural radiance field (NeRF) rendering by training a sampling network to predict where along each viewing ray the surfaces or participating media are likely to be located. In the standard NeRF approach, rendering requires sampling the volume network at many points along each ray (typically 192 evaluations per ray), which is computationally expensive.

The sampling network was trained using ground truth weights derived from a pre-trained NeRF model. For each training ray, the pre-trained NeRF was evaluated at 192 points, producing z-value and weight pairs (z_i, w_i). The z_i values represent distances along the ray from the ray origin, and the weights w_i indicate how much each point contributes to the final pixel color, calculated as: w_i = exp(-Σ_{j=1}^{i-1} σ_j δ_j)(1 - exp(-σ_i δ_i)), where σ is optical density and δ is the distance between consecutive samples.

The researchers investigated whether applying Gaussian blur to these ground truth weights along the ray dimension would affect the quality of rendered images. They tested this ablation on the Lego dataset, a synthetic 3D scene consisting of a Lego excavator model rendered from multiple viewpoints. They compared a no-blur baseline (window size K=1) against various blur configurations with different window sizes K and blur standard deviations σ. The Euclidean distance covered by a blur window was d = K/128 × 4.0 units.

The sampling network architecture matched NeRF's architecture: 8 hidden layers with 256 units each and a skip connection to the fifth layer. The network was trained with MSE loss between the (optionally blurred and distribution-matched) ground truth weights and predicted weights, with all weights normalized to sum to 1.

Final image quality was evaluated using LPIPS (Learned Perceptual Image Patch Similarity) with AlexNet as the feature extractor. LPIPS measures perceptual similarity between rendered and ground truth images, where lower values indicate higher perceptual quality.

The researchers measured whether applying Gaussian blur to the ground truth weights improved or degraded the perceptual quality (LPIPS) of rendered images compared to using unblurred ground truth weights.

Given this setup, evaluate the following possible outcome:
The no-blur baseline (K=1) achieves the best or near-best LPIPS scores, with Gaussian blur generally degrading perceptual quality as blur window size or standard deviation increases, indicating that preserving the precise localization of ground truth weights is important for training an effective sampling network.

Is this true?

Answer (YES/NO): NO